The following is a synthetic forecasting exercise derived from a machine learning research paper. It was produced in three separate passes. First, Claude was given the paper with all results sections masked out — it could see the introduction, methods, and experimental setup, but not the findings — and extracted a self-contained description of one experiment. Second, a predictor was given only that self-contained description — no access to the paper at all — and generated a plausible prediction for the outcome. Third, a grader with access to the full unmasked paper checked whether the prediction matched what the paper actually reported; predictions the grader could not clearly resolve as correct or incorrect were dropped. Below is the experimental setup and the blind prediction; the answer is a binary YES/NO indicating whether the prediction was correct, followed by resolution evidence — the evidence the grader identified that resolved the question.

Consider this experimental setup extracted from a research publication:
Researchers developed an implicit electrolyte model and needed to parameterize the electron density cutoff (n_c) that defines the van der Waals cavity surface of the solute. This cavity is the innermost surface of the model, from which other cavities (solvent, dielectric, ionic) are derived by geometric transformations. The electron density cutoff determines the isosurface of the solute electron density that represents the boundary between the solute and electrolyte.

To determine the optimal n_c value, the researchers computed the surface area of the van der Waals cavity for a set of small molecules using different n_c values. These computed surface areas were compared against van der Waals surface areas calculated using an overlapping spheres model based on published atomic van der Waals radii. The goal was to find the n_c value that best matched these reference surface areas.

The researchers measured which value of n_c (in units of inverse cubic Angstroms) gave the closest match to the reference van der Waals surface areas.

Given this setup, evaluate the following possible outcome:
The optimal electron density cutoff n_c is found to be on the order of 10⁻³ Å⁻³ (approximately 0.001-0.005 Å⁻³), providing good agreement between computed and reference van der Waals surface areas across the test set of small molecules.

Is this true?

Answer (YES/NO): NO